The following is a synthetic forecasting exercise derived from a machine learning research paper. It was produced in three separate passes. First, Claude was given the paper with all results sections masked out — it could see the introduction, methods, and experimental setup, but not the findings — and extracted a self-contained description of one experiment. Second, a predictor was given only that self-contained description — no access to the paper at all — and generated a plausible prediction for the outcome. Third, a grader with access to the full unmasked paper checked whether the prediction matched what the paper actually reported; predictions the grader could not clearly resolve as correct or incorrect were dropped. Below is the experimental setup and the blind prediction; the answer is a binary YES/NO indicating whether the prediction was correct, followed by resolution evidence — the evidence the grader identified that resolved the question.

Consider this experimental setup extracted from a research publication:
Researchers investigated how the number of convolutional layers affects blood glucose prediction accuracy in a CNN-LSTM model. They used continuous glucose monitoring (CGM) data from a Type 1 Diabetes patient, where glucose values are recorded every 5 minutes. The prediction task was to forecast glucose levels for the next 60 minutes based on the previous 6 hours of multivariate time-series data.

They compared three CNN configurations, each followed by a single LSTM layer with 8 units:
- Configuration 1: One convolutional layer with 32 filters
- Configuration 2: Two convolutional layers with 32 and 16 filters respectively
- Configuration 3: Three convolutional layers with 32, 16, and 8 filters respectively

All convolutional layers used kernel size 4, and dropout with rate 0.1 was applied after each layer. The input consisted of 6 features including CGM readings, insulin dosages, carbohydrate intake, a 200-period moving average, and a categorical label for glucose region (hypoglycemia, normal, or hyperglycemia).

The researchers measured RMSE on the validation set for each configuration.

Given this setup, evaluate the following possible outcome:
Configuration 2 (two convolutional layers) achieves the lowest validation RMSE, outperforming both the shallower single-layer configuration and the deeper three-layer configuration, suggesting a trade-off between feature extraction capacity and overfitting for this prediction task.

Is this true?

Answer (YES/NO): NO